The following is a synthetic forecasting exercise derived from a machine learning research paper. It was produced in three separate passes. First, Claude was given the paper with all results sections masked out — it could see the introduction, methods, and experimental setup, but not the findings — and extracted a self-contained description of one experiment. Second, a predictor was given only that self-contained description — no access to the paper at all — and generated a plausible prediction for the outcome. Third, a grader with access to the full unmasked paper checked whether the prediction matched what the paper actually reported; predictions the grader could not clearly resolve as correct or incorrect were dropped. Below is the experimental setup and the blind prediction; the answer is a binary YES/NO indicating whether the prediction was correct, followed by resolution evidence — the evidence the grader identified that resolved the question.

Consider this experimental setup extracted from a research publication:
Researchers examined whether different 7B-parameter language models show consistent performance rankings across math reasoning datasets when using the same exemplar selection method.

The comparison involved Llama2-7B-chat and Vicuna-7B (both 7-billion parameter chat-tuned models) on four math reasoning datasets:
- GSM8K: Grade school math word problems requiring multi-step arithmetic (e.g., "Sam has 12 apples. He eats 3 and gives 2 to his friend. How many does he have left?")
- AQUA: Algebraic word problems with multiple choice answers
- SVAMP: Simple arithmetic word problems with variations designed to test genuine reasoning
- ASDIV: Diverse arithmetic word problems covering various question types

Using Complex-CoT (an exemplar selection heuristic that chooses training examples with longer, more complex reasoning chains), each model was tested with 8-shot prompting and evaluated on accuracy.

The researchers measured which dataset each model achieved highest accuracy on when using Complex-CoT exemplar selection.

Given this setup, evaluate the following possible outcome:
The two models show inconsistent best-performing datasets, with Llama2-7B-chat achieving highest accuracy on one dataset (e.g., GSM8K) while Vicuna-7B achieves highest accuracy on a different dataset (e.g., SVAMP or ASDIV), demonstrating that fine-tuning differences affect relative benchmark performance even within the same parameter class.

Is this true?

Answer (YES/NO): YES